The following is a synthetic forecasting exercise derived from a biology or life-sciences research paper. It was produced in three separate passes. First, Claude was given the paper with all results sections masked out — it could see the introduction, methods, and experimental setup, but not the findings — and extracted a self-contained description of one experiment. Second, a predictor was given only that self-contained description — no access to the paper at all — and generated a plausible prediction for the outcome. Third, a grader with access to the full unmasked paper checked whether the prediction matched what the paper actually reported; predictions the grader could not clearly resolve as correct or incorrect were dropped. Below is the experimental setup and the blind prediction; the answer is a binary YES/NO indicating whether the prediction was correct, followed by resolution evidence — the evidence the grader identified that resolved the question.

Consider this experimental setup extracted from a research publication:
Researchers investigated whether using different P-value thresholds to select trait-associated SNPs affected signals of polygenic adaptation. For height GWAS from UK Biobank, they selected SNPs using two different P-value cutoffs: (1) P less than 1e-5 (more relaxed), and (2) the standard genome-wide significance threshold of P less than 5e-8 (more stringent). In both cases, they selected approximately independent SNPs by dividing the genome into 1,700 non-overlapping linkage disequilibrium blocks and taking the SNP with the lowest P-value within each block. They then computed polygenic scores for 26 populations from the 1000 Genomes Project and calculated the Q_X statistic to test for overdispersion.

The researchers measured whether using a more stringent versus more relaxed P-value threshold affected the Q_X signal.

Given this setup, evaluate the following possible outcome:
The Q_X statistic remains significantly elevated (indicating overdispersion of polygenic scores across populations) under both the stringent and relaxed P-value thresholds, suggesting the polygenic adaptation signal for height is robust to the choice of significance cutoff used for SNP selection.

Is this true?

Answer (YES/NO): NO